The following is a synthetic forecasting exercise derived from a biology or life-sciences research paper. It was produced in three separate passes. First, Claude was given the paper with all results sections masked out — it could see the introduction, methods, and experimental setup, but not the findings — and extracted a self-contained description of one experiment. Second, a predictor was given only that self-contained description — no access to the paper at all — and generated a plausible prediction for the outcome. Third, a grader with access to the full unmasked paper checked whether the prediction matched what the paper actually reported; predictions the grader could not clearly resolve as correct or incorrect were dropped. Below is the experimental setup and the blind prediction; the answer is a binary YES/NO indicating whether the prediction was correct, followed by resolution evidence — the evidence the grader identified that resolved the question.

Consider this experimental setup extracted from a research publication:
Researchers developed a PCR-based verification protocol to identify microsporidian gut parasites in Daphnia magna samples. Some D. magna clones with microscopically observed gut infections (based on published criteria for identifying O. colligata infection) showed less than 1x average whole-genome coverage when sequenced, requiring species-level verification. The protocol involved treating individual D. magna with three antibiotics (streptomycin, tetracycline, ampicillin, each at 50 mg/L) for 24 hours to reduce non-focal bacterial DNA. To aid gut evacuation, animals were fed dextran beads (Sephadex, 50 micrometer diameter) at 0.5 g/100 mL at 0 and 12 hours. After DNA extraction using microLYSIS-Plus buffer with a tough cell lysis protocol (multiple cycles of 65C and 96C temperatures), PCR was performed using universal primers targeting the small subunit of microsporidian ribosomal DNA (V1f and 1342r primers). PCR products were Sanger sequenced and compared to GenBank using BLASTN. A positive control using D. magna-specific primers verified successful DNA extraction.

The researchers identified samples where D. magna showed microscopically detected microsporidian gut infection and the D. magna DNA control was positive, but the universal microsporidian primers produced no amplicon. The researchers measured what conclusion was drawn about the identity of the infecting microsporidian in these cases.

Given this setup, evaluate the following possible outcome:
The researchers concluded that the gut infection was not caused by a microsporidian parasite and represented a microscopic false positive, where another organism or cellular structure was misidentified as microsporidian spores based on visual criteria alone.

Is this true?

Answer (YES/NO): NO